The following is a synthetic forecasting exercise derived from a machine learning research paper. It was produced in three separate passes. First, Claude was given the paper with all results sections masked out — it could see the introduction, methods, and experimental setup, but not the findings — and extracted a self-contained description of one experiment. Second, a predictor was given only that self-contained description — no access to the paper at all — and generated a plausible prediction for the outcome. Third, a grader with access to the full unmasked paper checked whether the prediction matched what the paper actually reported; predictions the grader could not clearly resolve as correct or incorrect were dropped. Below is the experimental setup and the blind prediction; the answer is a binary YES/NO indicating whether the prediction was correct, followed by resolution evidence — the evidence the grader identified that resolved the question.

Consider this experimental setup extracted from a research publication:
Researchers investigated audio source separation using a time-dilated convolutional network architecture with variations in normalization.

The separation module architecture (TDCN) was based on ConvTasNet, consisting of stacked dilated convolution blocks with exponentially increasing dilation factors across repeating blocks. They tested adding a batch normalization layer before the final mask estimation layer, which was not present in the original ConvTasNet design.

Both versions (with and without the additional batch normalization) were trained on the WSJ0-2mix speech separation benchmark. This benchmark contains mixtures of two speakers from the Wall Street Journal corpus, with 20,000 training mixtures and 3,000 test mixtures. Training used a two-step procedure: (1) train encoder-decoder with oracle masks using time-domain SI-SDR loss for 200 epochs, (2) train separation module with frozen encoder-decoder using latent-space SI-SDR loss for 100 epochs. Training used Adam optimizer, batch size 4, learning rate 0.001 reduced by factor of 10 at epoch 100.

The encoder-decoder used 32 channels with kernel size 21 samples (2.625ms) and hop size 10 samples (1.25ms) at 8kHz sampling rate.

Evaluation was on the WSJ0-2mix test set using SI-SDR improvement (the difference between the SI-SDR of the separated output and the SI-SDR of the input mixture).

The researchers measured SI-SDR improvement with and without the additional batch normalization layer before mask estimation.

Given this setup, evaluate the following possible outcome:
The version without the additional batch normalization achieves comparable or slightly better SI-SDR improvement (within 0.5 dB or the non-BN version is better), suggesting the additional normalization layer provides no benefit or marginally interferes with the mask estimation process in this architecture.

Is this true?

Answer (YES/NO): NO